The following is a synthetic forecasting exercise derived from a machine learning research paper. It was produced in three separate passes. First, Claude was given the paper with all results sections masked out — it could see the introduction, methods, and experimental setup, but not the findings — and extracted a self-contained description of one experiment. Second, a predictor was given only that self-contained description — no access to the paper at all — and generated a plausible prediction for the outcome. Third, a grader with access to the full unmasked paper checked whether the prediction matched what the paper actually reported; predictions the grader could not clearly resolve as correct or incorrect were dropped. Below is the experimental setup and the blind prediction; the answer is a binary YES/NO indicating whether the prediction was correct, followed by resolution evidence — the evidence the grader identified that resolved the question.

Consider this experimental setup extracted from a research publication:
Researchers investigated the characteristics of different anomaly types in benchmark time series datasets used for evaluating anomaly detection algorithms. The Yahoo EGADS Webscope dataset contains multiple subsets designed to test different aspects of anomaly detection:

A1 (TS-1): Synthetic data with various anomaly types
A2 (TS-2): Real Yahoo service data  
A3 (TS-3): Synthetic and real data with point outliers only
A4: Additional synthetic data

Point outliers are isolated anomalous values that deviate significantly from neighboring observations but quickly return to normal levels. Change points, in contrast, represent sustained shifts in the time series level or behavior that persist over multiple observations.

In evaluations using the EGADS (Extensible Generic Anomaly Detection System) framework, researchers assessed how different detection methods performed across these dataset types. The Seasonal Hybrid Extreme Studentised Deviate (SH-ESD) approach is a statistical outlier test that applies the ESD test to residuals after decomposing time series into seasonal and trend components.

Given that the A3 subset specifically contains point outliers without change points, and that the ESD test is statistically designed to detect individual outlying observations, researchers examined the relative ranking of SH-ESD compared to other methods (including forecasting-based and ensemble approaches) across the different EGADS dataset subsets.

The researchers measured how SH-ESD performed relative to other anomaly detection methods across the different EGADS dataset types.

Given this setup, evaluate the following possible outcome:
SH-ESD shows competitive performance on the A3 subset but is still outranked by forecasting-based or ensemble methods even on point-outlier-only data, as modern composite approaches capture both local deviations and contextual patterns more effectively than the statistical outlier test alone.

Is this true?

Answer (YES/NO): NO